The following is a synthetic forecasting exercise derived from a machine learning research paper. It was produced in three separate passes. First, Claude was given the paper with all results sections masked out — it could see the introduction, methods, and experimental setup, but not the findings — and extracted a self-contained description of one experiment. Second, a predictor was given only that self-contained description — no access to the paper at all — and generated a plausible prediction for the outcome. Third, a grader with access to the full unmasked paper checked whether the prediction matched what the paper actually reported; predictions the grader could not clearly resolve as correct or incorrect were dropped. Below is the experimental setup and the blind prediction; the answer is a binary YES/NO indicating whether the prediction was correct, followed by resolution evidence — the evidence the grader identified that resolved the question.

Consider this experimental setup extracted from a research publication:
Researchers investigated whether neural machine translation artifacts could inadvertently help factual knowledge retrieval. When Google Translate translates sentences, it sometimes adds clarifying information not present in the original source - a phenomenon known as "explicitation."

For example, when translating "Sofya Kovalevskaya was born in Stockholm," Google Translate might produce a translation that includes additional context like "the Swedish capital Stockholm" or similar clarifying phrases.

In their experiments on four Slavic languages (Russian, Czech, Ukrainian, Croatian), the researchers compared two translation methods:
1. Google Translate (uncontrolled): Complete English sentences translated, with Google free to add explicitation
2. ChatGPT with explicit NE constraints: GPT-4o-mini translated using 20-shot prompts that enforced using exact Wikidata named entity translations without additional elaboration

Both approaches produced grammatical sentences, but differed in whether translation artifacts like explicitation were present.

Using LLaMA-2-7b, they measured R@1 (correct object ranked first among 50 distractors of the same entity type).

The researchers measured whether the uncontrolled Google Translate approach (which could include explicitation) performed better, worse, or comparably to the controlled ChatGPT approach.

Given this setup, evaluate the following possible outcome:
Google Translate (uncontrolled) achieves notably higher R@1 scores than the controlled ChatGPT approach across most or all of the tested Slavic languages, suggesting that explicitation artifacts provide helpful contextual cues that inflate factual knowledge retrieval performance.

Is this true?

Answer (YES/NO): YES